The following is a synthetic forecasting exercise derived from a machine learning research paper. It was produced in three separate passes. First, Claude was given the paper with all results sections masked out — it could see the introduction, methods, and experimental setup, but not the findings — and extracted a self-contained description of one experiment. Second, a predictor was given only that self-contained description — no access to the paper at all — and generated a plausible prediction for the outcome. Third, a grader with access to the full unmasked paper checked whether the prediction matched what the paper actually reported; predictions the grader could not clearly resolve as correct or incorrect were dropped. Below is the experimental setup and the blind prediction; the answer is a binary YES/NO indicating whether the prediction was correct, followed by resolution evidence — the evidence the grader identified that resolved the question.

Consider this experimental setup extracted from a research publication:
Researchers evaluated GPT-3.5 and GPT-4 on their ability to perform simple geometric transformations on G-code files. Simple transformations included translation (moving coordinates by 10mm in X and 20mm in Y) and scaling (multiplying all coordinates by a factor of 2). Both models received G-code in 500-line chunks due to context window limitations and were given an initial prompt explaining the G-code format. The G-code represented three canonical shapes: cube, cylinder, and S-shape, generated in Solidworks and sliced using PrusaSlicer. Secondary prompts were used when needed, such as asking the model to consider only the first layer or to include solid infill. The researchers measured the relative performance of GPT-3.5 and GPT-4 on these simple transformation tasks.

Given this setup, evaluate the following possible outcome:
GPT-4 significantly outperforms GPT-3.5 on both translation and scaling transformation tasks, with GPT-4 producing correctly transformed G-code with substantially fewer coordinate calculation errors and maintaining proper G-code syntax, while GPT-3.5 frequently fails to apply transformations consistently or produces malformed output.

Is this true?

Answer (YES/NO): NO